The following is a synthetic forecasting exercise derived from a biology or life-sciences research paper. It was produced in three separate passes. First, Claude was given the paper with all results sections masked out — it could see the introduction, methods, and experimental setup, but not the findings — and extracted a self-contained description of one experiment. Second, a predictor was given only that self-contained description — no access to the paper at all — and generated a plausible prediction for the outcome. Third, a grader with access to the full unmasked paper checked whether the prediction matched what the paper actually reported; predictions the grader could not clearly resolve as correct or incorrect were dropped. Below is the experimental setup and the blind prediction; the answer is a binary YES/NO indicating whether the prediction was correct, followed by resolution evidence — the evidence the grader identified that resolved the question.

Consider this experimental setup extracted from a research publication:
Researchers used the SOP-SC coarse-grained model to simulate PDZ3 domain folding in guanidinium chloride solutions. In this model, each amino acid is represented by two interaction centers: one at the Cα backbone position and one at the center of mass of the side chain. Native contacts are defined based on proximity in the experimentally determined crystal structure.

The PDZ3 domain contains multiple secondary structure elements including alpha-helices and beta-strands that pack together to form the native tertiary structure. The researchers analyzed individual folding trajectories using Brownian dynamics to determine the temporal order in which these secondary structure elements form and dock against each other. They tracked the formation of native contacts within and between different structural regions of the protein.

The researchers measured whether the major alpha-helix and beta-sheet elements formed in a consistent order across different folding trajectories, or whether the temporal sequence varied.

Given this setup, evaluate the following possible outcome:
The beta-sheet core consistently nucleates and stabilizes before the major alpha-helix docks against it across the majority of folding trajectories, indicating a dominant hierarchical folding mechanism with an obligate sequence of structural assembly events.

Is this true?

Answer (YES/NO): NO